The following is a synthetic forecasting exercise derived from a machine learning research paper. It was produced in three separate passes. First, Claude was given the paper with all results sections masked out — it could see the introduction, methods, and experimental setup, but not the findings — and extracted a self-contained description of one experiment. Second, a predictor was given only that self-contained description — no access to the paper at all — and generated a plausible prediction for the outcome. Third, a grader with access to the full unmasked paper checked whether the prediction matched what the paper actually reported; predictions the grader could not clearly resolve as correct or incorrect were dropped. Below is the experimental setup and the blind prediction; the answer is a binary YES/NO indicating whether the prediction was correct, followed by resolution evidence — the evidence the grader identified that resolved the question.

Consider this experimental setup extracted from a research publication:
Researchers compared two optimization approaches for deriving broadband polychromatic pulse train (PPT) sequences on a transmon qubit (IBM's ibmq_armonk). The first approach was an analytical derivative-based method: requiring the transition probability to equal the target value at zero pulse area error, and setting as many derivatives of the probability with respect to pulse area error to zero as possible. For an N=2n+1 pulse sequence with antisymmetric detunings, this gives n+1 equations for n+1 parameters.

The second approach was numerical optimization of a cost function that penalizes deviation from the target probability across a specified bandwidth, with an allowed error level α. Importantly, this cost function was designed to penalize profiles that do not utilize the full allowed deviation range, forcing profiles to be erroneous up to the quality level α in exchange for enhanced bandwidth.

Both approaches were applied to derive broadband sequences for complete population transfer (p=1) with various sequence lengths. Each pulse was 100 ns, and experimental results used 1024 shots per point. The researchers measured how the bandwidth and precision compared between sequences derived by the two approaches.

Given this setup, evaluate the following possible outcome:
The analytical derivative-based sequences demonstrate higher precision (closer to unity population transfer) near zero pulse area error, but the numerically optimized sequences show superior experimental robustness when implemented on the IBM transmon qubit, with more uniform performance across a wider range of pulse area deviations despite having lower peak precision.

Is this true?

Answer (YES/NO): NO